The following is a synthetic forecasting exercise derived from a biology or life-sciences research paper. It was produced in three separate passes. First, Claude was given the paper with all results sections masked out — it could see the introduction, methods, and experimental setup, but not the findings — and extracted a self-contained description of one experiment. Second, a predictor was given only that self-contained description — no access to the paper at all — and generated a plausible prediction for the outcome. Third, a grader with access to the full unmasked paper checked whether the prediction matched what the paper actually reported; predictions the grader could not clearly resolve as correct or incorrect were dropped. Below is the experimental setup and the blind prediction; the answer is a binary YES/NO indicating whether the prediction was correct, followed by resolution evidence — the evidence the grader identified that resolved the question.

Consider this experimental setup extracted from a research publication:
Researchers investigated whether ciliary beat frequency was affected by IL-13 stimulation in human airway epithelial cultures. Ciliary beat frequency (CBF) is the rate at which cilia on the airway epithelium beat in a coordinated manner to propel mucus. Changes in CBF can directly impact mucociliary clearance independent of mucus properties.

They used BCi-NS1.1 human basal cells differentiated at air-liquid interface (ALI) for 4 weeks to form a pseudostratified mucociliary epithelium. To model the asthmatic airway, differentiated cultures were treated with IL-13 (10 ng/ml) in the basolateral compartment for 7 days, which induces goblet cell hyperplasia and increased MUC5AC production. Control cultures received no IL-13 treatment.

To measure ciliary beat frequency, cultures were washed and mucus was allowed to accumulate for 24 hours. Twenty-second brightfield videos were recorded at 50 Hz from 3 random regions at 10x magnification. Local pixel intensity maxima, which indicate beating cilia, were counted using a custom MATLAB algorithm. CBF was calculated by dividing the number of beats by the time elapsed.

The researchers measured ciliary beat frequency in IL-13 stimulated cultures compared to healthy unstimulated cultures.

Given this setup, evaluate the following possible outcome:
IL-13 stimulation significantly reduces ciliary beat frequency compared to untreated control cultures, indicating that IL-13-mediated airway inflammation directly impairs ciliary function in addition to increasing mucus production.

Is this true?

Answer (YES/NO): NO